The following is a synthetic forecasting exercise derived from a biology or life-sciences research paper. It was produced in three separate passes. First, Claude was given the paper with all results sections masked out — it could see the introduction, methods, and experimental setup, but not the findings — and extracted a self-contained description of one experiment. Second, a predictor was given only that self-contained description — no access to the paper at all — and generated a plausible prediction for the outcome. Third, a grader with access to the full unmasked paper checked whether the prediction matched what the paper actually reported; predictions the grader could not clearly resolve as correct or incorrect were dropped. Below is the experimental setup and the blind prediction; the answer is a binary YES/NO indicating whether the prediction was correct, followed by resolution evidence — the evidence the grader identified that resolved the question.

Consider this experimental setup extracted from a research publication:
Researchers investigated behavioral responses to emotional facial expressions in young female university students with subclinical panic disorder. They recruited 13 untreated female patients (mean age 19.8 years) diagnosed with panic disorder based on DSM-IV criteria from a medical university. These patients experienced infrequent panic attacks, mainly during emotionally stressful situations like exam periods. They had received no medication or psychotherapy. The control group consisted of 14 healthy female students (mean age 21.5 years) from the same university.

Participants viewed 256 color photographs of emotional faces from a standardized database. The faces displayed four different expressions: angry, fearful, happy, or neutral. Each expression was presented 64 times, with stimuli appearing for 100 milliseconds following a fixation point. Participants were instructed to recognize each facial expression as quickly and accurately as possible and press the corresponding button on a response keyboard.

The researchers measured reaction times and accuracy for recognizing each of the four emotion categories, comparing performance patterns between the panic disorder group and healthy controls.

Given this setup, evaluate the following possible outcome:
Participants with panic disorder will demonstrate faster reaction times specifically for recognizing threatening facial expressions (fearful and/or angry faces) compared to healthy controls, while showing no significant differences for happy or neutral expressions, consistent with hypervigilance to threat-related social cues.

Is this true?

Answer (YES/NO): NO